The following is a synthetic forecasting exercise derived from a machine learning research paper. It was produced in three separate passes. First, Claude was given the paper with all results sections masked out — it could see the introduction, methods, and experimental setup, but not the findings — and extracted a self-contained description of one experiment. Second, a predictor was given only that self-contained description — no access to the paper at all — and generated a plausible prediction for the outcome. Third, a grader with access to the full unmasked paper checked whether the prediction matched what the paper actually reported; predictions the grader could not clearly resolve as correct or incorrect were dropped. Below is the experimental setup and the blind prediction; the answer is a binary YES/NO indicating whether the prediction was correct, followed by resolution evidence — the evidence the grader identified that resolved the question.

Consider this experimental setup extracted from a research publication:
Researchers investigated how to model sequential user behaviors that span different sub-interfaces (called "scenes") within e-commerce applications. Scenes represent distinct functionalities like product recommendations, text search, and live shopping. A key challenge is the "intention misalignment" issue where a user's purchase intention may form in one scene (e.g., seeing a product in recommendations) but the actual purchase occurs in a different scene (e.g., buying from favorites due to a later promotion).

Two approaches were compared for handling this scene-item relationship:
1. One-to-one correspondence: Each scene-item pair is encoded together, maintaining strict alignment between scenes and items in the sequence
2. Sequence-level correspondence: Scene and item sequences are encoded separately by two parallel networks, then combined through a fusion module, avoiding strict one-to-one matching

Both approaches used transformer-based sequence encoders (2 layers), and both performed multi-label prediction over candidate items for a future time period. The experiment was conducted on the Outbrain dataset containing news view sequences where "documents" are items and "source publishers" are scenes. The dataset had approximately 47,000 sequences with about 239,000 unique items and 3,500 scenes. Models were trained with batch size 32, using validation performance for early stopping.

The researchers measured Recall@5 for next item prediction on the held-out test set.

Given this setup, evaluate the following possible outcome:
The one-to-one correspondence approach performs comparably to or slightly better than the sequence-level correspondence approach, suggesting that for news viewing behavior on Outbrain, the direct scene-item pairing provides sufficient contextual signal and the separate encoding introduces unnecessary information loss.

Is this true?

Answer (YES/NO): NO